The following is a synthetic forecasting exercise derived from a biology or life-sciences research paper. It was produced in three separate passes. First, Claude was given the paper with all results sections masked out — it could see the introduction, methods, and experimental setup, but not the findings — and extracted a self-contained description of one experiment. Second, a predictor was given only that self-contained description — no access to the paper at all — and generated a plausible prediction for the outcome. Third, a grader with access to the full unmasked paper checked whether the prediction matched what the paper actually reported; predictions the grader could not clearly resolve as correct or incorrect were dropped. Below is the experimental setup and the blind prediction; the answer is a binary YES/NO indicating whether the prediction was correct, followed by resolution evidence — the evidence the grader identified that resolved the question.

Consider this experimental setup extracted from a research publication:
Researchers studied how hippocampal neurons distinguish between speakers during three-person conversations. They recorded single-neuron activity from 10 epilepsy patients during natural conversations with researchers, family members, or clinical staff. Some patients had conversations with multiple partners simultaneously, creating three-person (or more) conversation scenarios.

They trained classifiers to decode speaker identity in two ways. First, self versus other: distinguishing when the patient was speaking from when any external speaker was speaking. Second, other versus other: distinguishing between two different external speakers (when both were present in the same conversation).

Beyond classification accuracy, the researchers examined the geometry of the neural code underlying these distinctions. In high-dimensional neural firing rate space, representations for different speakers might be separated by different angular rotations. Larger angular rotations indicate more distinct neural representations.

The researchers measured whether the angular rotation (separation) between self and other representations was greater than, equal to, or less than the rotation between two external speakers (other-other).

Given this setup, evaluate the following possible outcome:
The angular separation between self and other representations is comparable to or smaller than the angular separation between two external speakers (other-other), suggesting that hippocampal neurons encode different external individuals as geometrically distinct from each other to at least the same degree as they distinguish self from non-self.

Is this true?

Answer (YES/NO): NO